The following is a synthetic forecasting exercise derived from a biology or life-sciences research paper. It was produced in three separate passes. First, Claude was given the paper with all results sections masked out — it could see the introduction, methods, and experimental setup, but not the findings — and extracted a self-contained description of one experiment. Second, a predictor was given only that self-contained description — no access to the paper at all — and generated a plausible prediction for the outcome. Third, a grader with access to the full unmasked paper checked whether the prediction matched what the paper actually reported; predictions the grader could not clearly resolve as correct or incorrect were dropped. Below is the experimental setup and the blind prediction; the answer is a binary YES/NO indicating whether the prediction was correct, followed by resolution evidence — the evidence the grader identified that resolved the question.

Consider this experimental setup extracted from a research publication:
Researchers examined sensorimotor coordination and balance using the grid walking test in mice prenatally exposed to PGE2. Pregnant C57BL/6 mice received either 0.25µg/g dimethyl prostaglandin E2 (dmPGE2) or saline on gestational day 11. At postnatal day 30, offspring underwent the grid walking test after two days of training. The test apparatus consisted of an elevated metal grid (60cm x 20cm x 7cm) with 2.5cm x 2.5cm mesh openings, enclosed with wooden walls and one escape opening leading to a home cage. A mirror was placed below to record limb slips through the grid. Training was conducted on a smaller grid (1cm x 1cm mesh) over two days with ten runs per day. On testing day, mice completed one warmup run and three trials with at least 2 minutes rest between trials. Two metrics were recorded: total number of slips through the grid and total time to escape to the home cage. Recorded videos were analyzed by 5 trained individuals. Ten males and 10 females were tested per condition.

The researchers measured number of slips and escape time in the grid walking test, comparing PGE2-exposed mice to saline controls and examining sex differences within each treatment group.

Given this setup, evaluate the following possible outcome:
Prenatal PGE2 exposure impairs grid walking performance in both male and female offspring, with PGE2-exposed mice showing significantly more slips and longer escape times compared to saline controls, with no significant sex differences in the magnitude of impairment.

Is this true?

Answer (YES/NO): NO